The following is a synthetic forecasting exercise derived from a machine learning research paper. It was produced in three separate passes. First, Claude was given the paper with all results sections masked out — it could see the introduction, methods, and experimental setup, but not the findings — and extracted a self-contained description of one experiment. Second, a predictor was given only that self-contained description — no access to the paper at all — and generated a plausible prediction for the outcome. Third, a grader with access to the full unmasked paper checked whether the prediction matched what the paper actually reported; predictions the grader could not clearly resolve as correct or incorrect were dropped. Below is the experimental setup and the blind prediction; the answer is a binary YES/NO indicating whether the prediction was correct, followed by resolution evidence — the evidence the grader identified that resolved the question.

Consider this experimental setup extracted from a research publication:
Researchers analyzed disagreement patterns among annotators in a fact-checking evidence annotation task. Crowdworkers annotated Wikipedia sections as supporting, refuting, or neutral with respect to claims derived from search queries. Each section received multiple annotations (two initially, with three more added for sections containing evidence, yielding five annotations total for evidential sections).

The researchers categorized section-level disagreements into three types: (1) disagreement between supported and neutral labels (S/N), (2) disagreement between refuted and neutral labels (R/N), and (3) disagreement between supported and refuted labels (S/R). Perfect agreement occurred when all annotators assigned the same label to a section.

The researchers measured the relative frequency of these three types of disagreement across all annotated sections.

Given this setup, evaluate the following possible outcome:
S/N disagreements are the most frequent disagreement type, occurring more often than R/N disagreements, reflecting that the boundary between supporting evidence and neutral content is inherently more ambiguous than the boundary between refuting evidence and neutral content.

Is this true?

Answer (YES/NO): YES